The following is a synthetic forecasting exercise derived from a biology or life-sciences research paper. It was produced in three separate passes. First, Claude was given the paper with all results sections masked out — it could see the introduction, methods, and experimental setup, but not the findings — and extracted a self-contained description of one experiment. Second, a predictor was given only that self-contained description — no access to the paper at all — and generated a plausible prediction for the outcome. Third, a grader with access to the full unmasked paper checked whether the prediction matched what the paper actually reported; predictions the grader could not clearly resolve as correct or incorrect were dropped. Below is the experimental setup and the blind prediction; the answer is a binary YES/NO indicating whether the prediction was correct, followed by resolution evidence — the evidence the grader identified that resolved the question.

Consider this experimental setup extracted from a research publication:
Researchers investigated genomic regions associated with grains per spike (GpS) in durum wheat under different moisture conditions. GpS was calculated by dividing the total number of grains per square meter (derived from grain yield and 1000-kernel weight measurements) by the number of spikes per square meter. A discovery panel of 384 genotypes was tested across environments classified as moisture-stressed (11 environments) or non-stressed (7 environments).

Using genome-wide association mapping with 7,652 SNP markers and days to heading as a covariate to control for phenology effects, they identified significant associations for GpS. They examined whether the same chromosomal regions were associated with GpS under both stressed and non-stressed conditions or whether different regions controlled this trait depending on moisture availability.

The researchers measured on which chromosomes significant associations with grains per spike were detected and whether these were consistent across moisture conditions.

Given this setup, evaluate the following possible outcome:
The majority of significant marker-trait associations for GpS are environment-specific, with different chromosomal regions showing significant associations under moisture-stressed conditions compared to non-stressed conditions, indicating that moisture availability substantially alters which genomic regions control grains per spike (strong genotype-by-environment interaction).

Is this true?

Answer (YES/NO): NO